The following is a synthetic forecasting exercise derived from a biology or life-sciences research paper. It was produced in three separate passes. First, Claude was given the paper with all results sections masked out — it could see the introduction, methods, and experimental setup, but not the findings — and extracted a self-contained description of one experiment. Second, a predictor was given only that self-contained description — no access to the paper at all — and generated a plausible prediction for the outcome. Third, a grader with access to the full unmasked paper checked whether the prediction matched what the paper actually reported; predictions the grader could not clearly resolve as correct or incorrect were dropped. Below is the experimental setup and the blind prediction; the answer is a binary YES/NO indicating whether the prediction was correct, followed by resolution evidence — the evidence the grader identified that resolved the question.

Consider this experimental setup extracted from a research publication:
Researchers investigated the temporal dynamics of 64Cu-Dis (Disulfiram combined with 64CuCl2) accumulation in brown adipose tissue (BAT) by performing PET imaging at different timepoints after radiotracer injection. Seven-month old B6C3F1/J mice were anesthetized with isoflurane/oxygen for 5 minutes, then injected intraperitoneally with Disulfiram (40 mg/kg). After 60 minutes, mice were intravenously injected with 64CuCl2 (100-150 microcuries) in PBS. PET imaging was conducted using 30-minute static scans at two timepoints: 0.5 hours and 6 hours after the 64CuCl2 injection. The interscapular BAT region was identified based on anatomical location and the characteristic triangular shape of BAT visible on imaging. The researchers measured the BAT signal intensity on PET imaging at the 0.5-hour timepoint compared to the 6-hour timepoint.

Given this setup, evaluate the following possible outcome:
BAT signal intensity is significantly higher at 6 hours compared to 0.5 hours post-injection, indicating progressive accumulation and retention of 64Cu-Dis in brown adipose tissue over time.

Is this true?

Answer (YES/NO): NO